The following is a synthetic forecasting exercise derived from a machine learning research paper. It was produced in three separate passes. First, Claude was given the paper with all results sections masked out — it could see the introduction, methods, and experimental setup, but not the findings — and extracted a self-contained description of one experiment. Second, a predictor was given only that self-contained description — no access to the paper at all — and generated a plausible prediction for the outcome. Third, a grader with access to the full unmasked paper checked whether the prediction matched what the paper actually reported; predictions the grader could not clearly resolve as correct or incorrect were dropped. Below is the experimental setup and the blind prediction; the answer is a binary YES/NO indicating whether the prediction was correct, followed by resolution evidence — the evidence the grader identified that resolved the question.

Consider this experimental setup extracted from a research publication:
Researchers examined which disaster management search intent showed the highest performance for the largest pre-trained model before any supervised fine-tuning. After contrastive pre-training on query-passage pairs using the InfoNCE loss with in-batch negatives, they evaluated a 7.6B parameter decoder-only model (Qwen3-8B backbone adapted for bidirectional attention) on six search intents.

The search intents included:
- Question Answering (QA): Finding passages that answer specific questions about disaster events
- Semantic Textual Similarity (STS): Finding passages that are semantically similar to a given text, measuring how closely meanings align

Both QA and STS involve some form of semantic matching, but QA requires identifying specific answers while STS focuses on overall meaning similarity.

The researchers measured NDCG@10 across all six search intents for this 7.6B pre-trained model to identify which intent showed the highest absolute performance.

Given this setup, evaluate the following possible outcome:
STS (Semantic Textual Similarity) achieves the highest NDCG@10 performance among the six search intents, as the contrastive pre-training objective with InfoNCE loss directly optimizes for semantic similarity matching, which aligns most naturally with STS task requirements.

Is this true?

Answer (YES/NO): YES